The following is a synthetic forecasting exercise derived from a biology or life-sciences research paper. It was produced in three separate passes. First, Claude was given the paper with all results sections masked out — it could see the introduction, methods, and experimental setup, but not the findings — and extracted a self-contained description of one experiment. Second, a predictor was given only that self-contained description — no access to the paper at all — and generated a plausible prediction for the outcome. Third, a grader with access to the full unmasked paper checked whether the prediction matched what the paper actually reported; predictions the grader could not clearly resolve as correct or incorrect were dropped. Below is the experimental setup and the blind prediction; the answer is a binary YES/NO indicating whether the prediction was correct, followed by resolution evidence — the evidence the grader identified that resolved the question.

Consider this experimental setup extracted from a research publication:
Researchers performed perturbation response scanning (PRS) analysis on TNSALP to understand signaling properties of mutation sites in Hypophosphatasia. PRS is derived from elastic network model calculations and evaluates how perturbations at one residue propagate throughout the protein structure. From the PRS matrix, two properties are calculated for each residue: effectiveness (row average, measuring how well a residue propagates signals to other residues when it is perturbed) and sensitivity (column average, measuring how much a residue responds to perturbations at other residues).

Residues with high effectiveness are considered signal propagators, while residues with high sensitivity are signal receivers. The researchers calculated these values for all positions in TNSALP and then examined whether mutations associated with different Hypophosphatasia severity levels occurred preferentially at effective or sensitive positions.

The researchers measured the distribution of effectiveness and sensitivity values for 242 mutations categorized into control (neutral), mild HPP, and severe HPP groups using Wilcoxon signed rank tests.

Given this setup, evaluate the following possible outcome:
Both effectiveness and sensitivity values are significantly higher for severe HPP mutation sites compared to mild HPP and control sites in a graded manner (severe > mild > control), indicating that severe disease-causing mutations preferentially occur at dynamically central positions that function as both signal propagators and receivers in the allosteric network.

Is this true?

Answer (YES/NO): NO